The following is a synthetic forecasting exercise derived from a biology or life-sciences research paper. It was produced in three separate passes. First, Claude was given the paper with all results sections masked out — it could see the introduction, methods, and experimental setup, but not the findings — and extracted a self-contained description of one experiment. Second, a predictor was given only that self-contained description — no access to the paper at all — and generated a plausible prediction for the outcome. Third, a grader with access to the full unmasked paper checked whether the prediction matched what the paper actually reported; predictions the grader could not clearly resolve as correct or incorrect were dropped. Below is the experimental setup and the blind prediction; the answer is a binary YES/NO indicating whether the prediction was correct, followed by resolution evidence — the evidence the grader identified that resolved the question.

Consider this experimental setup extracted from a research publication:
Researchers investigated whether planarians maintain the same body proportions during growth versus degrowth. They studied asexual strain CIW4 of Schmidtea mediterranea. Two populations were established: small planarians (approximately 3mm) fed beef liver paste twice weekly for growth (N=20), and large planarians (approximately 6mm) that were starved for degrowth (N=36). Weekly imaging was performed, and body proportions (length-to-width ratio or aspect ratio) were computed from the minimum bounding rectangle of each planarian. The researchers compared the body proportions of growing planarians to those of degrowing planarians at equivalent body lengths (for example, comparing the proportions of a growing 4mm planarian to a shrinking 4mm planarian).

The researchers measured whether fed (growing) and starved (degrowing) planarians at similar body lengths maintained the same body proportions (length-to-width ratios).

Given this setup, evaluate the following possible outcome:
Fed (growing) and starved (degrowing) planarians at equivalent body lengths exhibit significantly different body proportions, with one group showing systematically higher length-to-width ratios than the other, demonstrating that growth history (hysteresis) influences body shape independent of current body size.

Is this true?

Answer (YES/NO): YES